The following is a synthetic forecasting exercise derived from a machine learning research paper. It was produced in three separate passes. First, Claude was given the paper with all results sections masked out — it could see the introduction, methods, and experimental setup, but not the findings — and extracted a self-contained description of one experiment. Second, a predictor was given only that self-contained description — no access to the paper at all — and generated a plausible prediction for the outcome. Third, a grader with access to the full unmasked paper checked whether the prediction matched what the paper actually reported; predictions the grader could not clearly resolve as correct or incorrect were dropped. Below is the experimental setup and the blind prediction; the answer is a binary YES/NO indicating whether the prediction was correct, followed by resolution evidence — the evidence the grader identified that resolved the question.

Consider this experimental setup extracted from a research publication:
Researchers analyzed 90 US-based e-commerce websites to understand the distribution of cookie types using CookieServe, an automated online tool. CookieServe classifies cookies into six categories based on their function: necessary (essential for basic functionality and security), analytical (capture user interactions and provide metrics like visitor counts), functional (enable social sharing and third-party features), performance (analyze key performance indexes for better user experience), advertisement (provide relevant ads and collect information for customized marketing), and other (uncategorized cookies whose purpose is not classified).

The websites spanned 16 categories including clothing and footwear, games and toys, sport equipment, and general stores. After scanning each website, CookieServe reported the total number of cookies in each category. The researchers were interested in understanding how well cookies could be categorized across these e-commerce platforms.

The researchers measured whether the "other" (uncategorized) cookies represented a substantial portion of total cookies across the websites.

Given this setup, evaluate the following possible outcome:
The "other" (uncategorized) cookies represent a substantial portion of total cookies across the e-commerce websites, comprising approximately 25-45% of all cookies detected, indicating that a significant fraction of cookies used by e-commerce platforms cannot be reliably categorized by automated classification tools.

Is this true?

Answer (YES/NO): YES